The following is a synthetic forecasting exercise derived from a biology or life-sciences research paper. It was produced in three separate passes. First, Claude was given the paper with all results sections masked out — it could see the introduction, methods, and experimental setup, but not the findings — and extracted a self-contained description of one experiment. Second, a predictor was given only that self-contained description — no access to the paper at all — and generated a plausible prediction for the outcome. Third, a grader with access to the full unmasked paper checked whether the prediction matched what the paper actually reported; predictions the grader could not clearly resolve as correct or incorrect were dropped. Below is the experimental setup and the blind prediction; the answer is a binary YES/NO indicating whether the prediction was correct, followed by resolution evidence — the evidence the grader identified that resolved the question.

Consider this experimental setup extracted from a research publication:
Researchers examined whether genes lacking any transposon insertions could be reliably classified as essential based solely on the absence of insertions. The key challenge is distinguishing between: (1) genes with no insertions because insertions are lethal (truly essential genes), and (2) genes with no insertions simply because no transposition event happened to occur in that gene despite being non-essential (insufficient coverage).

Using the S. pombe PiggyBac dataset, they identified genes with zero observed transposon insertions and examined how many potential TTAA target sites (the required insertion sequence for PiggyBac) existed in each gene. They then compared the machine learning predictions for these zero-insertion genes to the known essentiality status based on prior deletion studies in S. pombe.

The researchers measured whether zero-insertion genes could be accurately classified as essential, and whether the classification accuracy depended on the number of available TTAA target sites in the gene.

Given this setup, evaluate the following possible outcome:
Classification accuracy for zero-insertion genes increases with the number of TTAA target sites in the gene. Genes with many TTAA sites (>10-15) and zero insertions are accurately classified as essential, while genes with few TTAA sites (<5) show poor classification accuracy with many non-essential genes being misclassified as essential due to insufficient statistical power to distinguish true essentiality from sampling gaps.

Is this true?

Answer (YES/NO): YES